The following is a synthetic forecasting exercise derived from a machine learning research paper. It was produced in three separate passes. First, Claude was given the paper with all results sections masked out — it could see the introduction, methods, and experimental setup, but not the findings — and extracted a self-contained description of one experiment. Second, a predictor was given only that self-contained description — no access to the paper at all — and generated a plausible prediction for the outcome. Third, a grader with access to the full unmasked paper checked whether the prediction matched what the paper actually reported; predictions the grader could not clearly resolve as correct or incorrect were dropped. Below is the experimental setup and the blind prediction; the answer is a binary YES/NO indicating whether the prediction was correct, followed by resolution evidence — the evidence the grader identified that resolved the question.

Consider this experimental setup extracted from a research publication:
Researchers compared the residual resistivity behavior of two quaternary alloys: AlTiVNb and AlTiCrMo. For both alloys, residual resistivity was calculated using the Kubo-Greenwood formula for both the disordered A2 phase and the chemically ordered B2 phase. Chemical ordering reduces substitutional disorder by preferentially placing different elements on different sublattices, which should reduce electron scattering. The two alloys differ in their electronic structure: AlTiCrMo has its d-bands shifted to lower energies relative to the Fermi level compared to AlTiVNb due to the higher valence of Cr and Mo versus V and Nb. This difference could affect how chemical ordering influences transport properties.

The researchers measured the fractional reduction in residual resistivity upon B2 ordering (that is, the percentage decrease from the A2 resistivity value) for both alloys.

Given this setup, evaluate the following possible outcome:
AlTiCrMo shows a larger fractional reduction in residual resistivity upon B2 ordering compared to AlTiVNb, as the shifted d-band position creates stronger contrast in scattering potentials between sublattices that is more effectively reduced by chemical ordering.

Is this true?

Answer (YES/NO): NO